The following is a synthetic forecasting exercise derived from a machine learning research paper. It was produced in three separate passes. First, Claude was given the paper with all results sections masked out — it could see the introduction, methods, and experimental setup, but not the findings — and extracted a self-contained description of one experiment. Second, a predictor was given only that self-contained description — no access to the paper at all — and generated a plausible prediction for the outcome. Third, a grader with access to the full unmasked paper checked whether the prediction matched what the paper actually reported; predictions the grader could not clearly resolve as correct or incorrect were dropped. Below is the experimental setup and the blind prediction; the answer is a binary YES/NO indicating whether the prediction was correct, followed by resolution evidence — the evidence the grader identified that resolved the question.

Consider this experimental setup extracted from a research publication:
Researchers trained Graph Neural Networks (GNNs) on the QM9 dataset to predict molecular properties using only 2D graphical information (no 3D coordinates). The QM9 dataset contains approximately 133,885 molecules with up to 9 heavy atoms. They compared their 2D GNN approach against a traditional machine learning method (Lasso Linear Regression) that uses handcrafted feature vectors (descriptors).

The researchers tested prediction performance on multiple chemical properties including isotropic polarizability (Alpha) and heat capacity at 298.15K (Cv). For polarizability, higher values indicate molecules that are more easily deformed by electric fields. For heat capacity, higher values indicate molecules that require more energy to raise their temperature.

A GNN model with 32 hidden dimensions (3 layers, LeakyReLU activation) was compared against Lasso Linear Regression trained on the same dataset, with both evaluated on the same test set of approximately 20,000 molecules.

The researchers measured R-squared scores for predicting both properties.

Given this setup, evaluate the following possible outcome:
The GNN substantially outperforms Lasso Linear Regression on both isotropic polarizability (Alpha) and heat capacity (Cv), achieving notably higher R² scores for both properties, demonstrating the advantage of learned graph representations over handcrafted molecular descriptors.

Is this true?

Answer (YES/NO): NO